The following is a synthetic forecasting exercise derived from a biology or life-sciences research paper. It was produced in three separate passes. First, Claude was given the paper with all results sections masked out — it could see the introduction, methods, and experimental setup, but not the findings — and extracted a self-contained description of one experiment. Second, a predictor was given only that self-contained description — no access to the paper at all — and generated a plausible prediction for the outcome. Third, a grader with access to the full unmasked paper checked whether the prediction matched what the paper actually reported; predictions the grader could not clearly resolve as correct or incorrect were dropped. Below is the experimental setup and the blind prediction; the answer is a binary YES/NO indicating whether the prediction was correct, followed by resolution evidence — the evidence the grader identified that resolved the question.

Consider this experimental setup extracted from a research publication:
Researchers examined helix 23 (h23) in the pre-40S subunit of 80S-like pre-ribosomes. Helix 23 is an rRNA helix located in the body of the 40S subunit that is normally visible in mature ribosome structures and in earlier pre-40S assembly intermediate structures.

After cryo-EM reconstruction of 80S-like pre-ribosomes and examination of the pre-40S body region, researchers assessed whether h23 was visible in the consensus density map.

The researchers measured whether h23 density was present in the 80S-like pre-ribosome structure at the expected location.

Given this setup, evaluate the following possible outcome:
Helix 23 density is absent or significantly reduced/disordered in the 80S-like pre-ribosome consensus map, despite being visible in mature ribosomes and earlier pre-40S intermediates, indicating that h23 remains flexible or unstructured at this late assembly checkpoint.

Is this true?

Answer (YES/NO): YES